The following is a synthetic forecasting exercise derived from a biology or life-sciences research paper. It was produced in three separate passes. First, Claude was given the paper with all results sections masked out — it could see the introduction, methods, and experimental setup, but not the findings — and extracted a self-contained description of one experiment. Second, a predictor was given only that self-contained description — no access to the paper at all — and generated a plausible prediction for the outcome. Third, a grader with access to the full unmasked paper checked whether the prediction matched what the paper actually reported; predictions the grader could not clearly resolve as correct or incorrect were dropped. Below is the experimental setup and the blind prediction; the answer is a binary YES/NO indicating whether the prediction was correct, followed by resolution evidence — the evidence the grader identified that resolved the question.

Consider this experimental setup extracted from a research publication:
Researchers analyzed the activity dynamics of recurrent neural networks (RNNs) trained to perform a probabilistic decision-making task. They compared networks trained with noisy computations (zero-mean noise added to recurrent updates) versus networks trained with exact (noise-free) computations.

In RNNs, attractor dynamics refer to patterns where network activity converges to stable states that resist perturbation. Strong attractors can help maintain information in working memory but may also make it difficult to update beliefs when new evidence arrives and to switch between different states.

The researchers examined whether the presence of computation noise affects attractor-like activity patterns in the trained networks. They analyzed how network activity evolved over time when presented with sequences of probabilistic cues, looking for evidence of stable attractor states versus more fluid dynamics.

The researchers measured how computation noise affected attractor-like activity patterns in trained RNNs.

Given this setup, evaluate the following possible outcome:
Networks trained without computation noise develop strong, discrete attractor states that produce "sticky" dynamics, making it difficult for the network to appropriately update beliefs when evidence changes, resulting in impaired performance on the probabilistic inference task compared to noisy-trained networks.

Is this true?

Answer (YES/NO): YES